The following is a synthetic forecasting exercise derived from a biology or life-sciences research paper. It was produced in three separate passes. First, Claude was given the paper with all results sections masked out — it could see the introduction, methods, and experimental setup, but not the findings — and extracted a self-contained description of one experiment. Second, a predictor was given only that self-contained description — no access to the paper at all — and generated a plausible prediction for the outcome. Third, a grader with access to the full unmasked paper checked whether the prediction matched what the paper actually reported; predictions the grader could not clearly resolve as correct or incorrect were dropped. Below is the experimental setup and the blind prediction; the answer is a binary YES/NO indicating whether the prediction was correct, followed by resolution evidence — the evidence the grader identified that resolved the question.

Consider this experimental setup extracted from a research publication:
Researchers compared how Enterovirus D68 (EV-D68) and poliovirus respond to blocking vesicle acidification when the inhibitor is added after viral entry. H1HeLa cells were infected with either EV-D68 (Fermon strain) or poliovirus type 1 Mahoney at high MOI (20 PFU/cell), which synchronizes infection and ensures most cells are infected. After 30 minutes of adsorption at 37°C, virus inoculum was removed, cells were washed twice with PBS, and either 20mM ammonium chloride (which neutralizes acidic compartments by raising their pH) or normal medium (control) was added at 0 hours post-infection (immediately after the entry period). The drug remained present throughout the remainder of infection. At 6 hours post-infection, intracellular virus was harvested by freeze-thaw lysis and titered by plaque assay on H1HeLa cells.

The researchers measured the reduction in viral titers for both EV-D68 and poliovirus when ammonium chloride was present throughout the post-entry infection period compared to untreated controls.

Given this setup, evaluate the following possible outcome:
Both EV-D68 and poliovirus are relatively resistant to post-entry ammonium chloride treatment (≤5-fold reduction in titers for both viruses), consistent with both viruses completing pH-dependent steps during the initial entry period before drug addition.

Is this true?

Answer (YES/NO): NO